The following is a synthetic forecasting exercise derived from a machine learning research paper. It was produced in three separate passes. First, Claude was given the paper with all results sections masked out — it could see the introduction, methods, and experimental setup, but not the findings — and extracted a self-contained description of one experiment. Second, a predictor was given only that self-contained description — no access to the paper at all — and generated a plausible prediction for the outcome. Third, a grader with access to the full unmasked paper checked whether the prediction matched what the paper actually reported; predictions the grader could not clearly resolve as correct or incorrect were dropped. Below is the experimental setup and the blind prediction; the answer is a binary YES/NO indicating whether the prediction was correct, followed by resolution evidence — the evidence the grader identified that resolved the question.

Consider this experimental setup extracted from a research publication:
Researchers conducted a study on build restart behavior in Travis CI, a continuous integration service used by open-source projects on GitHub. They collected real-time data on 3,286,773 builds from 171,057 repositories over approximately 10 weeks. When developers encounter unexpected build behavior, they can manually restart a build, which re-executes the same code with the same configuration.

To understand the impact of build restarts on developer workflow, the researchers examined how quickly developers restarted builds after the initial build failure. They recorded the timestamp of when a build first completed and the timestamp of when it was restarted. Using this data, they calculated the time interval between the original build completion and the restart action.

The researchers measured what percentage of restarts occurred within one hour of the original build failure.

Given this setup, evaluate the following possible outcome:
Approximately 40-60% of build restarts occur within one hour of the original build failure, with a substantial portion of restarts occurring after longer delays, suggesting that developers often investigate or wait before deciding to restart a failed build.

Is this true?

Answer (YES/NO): YES